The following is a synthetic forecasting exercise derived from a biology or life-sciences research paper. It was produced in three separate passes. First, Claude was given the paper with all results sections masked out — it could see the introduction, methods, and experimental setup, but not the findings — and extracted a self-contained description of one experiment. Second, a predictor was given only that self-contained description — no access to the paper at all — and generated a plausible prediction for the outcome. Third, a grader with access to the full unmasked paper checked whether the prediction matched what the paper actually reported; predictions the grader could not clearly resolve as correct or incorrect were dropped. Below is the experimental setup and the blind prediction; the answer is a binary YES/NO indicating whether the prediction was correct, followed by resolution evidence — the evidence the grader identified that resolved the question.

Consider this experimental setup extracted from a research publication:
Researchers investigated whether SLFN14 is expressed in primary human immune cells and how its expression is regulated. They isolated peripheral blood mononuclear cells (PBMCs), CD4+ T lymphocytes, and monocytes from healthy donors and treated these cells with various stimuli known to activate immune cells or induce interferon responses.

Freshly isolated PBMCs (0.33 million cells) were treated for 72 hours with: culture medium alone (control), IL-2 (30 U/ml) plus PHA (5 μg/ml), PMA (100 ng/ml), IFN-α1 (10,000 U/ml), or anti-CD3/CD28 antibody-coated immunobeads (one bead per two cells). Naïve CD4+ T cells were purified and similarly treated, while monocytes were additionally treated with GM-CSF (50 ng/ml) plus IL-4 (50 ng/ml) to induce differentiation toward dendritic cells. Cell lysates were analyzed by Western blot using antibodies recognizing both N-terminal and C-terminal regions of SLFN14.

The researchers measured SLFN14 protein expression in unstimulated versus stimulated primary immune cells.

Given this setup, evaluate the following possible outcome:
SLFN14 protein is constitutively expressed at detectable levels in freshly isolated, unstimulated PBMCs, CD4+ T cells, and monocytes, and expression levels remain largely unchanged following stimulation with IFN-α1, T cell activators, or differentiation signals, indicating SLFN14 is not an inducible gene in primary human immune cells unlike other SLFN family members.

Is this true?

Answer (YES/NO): NO